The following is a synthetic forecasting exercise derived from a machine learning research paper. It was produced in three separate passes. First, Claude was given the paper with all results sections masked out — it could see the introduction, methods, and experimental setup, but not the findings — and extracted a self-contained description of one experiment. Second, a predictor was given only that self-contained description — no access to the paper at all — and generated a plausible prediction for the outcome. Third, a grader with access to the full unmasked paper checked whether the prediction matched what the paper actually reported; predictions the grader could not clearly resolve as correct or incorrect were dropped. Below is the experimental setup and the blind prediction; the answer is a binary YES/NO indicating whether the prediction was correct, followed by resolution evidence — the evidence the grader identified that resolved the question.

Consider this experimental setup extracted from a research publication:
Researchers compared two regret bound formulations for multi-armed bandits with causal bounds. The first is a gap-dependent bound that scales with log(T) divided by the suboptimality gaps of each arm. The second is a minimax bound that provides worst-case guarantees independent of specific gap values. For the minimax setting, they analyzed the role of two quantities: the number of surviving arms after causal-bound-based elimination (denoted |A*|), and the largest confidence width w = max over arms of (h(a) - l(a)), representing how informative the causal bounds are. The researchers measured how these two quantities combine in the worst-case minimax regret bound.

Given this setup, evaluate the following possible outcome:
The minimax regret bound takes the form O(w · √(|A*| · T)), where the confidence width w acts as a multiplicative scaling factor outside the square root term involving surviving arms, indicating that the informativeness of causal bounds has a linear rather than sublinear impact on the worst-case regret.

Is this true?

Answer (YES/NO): NO